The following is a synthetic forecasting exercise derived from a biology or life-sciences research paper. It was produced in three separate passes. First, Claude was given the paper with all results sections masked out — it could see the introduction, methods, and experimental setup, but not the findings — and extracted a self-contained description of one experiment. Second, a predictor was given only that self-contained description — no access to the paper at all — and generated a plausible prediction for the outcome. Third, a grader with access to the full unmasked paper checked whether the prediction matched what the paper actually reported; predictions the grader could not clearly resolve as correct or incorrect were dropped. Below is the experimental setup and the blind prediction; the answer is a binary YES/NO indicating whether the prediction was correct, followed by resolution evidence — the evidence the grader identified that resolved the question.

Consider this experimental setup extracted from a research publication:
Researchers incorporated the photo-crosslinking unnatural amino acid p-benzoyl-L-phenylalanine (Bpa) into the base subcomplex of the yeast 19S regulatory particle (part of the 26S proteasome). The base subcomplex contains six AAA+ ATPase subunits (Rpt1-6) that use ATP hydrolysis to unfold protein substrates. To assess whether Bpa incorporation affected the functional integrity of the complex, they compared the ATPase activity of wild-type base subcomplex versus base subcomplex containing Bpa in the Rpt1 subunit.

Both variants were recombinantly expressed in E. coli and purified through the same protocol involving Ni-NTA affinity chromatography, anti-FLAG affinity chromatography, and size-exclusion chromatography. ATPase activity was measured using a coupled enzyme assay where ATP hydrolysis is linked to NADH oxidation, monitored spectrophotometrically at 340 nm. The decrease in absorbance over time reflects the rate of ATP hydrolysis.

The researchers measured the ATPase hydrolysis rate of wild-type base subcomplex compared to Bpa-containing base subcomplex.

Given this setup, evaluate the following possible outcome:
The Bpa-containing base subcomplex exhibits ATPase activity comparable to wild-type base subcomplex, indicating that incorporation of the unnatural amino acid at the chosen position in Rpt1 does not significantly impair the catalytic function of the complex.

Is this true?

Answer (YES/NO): YES